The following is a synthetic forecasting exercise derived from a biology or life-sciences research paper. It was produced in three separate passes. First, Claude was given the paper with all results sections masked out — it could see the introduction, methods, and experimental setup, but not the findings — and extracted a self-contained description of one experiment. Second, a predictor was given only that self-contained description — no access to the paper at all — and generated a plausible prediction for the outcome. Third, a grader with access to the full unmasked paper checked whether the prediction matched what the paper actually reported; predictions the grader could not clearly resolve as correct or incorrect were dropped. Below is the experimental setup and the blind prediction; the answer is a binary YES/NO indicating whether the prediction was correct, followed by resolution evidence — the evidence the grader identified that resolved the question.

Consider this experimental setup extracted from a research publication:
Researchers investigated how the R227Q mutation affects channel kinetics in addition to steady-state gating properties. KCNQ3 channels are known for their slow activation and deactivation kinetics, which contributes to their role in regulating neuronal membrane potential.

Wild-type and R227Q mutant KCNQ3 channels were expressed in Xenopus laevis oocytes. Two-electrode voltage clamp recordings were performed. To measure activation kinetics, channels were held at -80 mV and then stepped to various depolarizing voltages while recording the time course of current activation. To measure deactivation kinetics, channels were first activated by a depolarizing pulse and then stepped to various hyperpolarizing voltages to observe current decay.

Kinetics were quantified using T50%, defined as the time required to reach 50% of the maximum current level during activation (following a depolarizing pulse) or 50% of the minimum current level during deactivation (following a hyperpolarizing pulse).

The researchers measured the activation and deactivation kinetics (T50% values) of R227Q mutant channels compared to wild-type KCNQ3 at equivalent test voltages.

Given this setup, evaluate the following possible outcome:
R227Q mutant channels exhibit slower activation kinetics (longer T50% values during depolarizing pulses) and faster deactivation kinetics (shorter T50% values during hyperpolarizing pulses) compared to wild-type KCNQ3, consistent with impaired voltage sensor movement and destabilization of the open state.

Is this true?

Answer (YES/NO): NO